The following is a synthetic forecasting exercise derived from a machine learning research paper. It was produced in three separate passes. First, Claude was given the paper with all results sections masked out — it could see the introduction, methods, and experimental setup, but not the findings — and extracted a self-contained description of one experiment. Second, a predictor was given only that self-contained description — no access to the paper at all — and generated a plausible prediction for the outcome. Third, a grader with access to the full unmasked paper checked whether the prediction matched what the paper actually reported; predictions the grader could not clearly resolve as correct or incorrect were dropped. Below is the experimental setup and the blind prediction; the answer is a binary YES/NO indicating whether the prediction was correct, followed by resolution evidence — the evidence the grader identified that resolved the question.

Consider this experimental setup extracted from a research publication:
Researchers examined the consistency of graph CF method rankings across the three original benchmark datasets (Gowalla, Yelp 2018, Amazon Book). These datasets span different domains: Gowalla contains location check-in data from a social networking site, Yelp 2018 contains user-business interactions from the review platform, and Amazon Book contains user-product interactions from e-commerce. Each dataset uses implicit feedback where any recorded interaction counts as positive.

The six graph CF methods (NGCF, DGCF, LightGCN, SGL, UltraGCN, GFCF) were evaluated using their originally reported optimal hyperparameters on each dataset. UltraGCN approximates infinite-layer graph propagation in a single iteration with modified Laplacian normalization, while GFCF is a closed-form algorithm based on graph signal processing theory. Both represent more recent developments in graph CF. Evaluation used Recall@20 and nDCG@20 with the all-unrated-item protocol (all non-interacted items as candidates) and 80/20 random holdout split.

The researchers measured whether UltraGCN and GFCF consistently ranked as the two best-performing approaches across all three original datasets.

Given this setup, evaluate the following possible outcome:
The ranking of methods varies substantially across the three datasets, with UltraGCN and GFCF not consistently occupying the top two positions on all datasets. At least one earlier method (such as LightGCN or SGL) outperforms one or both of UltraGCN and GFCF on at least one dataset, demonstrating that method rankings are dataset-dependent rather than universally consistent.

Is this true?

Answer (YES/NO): NO